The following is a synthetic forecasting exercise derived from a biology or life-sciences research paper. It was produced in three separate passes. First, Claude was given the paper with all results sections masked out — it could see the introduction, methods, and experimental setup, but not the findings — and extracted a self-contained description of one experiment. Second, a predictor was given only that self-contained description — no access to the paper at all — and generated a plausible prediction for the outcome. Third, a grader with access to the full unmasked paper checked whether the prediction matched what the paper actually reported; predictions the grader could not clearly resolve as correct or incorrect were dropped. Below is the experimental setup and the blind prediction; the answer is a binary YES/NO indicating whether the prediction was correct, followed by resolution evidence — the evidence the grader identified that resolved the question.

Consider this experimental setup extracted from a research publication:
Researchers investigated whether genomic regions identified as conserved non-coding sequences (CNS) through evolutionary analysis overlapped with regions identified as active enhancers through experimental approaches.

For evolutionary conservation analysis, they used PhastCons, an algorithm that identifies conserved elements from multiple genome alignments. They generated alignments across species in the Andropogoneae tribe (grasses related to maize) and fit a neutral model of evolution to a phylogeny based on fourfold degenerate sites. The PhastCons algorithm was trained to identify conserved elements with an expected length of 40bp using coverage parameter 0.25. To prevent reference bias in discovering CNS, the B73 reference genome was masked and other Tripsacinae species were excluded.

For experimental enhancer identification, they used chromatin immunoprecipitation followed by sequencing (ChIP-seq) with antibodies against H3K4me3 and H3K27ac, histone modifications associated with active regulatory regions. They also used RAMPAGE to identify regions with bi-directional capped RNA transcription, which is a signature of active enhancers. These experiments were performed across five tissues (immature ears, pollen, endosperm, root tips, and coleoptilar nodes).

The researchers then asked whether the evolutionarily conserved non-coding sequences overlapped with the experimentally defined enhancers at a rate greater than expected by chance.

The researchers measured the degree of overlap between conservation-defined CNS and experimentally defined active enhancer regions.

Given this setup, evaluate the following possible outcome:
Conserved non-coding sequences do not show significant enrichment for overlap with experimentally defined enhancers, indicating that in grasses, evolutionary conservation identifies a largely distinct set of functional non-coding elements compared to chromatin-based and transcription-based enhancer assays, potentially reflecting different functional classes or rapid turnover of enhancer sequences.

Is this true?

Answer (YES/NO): NO